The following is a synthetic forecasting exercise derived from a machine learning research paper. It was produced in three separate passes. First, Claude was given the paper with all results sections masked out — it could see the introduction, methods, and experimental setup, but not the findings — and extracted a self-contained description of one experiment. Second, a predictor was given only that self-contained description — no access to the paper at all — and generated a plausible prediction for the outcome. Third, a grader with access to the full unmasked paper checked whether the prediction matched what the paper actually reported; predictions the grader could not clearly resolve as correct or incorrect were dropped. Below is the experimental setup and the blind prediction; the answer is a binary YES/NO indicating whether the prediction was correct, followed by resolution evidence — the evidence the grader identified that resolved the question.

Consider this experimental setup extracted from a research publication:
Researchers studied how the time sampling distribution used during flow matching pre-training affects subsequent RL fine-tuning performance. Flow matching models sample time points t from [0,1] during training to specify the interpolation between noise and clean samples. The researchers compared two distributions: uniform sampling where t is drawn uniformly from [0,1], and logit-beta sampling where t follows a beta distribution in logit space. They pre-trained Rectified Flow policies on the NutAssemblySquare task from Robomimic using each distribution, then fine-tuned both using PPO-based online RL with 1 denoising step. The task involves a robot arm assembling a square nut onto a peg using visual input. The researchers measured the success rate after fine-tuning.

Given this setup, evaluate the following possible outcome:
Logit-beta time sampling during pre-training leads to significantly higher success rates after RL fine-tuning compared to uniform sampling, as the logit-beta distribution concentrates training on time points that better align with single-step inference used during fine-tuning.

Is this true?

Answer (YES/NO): NO